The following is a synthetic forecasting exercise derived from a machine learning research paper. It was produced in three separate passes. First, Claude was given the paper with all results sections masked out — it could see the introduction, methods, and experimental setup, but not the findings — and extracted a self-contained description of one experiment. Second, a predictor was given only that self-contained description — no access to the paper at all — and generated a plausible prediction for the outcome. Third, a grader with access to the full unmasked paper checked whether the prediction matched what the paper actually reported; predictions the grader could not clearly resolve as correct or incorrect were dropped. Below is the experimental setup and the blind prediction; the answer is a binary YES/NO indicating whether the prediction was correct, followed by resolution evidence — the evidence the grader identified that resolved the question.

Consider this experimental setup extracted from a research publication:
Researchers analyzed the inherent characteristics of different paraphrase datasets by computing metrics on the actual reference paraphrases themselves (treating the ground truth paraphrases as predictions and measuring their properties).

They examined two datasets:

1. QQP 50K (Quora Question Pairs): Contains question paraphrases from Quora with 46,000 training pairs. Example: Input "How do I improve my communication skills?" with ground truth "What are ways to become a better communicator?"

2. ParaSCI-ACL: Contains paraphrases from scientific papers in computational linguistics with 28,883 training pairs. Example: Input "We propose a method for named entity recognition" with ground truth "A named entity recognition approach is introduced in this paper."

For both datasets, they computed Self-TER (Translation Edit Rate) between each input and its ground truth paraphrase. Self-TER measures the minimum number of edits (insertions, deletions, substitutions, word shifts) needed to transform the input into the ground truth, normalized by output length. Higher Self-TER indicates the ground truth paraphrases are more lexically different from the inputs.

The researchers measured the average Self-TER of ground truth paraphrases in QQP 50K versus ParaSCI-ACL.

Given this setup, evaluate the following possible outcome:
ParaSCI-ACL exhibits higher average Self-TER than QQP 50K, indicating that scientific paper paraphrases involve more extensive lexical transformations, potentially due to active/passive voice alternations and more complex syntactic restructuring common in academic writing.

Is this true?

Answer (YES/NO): YES